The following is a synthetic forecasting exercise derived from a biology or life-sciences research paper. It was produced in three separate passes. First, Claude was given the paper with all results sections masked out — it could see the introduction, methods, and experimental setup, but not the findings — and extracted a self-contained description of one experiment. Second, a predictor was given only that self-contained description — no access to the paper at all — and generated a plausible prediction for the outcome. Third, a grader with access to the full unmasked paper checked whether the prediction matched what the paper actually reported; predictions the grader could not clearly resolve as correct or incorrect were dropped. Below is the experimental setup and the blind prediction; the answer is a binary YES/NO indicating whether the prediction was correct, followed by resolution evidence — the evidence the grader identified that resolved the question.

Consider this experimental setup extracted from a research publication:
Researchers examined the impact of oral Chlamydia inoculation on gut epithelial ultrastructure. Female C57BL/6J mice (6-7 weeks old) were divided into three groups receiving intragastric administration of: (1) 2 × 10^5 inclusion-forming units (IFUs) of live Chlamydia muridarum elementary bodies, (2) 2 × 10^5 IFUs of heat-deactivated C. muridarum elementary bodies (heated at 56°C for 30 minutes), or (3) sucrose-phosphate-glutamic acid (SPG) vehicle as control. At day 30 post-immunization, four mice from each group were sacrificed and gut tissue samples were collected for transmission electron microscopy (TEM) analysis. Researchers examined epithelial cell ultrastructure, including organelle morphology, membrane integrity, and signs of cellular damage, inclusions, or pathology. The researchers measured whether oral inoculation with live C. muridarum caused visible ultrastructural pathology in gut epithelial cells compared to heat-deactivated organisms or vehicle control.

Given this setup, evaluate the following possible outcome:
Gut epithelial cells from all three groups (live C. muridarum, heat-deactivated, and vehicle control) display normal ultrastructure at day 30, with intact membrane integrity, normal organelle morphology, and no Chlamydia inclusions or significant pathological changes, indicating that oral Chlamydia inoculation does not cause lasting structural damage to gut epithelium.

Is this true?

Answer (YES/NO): NO